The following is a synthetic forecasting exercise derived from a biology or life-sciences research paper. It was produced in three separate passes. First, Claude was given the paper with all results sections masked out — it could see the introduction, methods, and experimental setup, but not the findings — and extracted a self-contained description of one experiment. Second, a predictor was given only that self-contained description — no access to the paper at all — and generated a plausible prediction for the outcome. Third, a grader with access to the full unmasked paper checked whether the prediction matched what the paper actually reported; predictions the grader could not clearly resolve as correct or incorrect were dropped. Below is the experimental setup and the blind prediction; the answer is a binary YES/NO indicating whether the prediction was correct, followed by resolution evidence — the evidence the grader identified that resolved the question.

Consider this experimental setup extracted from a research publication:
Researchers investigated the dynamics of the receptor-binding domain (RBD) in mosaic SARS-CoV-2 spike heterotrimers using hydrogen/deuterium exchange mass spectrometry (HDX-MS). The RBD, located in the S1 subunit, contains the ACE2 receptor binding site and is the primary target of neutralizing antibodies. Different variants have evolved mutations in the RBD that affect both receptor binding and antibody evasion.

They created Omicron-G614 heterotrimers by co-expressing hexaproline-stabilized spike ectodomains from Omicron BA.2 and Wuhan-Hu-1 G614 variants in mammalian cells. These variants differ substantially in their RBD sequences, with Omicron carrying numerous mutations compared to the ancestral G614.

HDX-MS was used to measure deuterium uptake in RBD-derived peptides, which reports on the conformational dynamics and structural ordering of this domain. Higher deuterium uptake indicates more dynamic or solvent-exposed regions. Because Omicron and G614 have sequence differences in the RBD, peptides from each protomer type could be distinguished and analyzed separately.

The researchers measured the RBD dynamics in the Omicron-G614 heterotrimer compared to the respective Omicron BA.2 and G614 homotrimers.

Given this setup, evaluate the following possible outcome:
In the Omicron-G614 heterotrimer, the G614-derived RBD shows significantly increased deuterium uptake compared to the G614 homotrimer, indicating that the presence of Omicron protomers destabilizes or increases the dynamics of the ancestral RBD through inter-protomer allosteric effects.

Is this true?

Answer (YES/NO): NO